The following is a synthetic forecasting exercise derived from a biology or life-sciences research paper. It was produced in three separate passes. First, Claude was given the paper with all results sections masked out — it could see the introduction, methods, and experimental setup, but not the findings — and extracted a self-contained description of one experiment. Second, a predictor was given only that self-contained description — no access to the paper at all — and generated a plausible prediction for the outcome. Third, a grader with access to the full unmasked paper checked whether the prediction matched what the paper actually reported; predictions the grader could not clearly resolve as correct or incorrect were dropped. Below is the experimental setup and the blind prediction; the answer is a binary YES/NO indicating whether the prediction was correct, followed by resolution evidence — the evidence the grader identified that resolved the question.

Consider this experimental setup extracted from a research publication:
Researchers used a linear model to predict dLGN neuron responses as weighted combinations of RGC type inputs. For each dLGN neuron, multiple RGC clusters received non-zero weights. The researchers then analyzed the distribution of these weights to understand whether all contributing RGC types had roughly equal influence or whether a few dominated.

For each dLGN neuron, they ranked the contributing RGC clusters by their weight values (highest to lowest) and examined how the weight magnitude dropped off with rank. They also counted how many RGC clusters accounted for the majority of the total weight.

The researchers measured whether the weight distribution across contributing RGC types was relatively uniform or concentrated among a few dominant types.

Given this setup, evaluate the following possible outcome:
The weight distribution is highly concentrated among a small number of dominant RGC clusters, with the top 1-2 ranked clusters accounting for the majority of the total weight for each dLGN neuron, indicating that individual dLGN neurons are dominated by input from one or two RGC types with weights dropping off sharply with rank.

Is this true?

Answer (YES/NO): YES